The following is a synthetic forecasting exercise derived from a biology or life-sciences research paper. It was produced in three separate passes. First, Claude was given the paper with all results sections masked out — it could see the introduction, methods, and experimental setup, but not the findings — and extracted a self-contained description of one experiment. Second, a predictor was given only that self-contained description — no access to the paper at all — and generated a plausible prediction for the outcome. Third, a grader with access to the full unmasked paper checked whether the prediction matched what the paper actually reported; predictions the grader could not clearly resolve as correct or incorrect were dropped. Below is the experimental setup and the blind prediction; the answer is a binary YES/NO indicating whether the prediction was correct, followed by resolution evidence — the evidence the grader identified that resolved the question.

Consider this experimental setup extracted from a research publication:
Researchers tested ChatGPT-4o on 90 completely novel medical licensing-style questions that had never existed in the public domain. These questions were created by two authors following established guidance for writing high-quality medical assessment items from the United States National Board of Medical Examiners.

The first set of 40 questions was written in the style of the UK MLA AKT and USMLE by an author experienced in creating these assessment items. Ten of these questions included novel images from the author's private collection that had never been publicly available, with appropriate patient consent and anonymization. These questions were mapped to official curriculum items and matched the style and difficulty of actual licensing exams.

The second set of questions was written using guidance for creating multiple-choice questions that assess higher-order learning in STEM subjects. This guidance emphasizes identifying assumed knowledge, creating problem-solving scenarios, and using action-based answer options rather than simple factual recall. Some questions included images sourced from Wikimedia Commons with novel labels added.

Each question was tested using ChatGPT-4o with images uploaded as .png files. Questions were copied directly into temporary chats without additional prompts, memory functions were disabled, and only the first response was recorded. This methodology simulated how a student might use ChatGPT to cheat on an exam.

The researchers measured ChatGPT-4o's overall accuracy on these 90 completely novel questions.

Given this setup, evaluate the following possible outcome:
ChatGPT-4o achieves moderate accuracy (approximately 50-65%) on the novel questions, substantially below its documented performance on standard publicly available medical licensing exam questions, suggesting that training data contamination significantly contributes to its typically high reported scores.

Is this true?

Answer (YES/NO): NO